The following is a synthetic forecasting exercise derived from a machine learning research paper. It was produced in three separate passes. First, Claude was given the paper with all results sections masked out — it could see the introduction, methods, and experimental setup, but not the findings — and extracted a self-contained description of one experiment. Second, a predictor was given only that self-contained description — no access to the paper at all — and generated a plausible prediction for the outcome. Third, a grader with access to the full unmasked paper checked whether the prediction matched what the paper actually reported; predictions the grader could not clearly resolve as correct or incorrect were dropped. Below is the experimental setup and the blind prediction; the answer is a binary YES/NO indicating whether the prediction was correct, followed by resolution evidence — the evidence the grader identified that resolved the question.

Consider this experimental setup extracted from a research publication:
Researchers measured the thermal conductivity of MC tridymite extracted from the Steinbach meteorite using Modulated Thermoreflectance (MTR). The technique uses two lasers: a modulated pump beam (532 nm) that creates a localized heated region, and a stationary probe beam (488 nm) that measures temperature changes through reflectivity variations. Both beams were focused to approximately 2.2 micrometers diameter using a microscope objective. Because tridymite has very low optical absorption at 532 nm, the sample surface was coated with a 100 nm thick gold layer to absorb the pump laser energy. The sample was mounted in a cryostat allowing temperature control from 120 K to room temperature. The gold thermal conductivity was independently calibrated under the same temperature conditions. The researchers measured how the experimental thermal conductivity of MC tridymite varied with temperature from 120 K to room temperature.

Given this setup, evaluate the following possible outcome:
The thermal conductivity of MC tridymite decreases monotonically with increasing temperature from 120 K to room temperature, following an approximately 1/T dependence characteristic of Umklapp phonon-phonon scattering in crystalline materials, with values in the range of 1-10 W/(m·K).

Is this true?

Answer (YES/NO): NO